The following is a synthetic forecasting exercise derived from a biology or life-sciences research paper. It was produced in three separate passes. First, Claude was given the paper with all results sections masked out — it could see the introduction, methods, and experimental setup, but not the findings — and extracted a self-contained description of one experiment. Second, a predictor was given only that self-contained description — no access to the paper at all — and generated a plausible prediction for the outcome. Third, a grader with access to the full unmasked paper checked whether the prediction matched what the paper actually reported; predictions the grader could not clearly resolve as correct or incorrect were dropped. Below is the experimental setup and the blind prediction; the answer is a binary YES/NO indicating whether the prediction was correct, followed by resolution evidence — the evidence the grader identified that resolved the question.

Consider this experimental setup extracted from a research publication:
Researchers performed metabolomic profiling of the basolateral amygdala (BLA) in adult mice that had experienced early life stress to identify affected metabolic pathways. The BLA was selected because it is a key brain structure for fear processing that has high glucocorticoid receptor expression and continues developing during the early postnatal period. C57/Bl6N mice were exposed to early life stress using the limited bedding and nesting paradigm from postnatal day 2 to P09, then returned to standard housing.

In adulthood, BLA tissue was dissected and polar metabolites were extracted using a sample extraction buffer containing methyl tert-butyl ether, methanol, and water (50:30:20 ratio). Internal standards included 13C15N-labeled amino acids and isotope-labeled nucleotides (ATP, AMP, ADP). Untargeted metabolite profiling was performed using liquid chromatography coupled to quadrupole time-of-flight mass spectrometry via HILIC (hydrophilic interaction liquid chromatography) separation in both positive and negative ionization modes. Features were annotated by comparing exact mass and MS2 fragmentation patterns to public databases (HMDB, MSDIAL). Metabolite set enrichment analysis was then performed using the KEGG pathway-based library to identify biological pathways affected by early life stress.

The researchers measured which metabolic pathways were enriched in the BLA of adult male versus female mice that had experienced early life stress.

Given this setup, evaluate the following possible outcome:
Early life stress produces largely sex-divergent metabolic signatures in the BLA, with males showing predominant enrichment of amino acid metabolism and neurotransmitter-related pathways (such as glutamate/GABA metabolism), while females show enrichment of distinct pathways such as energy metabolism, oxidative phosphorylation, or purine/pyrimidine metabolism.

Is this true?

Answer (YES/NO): NO